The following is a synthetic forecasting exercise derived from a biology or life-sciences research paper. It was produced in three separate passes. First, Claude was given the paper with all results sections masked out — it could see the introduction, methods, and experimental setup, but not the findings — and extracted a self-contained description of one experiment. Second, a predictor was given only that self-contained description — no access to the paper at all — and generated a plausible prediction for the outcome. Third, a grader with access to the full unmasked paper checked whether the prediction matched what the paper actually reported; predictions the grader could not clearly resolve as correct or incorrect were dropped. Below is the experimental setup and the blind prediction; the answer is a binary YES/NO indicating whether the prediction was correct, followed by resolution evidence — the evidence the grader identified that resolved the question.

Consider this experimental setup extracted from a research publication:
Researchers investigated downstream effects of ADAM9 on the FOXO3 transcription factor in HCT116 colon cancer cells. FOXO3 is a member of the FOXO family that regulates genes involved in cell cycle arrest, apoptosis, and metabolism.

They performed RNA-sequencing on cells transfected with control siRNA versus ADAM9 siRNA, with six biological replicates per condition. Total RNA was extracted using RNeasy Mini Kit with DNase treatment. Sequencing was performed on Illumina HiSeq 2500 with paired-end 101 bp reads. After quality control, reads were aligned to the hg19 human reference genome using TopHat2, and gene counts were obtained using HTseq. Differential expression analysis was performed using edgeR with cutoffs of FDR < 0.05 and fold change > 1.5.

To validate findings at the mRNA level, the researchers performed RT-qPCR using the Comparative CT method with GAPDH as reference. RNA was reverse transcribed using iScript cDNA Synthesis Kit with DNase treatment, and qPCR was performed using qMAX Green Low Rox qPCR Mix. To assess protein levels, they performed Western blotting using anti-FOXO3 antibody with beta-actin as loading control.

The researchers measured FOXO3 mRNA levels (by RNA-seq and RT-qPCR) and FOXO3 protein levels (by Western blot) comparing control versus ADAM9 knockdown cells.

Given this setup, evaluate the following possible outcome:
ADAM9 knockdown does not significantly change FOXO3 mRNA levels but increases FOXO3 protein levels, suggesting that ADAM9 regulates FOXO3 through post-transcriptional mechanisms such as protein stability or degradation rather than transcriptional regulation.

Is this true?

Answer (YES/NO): YES